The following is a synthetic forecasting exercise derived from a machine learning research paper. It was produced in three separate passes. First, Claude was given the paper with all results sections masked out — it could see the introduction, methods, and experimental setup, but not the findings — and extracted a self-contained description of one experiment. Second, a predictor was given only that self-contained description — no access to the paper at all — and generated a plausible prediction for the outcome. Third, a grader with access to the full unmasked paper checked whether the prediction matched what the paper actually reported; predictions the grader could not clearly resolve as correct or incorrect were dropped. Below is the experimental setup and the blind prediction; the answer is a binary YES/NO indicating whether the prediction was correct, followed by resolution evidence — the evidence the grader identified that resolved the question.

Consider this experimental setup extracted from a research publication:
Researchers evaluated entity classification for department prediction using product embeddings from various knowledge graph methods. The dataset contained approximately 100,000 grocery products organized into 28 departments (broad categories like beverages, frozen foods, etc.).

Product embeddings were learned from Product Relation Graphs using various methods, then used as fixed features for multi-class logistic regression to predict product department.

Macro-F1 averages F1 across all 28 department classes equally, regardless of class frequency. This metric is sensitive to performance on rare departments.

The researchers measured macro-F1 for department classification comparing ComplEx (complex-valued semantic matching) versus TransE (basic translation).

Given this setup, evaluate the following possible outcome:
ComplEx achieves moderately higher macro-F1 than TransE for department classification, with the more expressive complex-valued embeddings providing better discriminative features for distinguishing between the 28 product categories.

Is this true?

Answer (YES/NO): NO